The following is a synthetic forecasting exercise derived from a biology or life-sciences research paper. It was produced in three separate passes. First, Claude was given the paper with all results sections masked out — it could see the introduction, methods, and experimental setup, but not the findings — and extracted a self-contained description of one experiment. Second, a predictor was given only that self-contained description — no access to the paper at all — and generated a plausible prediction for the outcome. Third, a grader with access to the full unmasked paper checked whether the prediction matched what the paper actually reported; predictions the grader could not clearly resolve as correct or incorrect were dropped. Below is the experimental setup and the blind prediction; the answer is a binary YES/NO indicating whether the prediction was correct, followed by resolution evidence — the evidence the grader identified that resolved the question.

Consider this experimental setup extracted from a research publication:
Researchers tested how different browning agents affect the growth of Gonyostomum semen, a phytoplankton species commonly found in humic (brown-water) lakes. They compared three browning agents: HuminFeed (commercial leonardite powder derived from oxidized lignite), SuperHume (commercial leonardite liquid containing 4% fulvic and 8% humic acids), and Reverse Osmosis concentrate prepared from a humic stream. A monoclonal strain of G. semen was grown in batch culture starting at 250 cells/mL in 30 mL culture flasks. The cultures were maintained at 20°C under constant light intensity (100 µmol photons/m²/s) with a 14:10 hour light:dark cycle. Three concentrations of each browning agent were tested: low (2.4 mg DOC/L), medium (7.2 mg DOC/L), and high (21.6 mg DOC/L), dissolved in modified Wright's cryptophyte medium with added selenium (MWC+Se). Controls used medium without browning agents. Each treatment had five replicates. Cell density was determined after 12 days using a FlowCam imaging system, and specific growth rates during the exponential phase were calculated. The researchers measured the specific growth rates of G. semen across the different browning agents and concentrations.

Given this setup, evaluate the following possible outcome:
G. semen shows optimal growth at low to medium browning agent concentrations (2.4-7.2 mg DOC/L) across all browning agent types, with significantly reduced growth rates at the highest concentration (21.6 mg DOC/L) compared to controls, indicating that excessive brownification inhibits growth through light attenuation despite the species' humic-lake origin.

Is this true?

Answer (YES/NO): NO